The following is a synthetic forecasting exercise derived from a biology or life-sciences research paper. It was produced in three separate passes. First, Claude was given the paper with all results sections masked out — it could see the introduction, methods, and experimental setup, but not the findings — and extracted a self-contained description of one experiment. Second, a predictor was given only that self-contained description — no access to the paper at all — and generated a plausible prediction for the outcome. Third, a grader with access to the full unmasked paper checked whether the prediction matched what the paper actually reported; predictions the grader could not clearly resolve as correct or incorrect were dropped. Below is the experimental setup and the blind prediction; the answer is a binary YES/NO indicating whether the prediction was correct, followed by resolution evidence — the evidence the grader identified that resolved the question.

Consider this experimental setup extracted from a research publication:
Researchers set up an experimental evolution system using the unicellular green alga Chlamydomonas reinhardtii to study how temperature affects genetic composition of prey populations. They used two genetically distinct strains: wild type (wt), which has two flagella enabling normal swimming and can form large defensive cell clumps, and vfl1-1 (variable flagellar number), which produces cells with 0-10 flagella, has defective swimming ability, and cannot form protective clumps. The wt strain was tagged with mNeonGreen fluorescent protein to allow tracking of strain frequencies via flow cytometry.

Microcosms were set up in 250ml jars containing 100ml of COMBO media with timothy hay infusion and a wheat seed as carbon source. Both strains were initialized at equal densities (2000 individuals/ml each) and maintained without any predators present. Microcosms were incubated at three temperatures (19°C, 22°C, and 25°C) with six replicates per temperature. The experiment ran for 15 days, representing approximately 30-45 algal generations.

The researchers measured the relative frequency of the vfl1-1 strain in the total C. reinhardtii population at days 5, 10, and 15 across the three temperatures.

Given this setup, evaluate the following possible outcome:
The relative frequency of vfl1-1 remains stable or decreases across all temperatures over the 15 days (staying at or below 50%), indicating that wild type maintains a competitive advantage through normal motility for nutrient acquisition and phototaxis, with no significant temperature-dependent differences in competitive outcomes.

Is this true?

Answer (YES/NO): YES